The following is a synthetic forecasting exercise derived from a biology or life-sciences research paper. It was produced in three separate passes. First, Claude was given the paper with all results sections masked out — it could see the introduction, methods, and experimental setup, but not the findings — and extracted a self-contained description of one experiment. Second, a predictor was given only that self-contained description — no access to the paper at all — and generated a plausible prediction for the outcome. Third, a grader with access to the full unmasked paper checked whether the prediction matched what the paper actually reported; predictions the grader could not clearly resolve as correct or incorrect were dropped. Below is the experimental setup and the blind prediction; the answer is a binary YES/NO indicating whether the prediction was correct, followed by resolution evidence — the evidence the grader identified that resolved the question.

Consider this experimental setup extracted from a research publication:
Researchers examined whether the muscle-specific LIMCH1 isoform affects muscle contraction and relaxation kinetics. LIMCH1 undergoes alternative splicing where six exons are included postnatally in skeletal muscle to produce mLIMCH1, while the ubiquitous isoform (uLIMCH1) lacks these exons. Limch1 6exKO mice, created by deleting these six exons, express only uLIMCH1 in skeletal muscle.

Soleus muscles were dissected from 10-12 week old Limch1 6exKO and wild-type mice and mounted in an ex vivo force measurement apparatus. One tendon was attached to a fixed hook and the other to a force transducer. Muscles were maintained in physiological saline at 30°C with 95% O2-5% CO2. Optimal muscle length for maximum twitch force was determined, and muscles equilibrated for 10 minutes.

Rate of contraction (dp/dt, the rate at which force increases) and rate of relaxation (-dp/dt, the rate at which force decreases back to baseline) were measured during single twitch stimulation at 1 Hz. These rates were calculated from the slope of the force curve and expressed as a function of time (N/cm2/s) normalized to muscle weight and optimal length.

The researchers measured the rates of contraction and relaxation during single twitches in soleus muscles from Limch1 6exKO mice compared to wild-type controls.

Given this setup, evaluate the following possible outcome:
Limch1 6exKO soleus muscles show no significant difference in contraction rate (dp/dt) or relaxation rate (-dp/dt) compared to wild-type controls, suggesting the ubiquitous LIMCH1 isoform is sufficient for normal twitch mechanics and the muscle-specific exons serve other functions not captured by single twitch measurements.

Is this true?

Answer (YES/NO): YES